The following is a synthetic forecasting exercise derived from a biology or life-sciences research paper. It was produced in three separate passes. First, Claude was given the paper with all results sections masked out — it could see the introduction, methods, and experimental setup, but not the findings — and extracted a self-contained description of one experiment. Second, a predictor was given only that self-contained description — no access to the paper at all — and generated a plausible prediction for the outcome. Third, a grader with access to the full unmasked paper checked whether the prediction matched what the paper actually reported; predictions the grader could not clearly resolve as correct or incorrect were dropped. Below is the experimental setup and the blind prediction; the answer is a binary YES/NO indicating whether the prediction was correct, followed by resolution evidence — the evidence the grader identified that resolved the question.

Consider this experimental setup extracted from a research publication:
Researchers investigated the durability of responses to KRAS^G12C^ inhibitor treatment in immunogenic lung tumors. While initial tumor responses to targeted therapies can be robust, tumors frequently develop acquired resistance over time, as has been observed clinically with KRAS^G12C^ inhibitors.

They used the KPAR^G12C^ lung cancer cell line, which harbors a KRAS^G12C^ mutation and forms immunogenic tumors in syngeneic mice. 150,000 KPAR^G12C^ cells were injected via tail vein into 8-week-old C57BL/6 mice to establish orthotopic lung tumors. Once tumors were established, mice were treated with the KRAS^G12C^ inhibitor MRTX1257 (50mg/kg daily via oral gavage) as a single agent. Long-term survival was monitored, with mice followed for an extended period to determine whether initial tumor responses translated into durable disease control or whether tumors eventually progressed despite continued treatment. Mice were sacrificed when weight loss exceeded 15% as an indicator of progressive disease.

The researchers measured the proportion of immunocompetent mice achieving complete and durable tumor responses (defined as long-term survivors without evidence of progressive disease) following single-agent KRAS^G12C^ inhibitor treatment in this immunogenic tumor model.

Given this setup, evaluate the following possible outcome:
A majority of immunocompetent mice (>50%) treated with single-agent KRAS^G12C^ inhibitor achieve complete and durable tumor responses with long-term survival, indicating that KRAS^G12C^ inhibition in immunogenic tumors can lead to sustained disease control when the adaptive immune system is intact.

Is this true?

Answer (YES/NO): NO